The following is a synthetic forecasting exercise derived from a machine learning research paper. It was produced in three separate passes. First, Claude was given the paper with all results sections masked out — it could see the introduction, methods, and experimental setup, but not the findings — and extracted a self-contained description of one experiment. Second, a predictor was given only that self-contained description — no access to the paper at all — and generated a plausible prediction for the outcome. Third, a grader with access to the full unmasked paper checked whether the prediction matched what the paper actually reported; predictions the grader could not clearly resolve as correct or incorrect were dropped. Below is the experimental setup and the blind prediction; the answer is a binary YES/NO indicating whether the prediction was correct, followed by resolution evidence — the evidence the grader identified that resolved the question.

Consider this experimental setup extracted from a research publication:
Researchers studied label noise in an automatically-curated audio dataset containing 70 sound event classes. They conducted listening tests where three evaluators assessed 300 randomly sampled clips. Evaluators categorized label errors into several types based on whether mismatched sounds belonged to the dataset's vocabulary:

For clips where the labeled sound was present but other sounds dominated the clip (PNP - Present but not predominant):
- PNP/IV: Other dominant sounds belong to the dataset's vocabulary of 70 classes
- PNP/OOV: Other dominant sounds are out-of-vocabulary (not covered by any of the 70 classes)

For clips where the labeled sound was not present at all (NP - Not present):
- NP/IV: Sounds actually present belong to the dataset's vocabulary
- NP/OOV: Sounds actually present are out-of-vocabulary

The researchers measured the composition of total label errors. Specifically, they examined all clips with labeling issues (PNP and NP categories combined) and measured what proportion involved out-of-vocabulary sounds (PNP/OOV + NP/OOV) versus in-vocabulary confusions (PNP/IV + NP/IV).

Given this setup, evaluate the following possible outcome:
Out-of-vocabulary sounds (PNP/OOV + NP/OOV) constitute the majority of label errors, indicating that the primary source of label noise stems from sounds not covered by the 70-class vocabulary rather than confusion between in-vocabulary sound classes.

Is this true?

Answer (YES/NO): YES